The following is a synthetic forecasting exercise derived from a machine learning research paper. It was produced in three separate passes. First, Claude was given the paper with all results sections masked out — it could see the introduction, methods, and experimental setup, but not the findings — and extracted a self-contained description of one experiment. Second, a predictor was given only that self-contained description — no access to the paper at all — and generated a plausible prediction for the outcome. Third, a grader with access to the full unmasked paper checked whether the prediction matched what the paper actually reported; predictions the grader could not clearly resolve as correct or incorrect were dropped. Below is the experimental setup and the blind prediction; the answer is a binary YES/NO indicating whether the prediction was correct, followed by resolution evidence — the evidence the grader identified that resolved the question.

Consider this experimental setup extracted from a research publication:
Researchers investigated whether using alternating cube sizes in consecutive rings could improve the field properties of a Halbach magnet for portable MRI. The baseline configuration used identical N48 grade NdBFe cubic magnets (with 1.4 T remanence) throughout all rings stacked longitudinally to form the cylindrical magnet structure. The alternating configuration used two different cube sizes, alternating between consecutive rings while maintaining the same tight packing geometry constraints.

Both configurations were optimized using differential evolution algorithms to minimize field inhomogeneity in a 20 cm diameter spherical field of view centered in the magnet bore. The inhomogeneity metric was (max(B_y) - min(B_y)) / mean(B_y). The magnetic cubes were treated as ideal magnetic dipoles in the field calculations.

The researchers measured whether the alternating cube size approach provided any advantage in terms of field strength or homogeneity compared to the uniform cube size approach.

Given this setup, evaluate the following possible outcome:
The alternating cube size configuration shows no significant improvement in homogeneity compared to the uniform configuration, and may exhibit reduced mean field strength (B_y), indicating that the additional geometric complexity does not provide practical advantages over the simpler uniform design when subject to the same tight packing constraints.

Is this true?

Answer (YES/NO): YES